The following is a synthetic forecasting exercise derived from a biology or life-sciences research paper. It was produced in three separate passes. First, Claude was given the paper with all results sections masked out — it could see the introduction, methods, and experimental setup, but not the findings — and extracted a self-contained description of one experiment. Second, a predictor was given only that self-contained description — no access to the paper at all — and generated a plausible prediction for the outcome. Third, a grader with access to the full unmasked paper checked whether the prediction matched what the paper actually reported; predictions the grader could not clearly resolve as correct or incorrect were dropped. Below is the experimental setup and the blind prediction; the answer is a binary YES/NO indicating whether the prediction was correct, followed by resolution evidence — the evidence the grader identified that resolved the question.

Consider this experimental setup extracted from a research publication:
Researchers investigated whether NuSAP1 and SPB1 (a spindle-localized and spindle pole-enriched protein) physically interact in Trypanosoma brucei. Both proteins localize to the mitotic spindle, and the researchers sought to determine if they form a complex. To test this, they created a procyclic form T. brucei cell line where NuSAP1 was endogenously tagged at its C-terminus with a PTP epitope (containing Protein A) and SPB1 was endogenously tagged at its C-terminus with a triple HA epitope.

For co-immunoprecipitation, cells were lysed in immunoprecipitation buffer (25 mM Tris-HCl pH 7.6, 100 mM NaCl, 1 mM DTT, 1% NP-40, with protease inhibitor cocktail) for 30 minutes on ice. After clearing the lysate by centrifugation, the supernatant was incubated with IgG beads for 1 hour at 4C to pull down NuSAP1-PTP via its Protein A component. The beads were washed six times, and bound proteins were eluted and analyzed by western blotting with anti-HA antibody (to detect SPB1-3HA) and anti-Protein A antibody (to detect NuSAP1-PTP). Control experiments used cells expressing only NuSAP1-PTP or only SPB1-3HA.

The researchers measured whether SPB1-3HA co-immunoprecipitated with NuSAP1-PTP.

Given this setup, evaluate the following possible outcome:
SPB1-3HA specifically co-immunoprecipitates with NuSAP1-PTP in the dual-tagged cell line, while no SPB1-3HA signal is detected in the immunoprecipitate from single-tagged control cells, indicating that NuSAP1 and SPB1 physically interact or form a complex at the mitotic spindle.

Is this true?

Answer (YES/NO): YES